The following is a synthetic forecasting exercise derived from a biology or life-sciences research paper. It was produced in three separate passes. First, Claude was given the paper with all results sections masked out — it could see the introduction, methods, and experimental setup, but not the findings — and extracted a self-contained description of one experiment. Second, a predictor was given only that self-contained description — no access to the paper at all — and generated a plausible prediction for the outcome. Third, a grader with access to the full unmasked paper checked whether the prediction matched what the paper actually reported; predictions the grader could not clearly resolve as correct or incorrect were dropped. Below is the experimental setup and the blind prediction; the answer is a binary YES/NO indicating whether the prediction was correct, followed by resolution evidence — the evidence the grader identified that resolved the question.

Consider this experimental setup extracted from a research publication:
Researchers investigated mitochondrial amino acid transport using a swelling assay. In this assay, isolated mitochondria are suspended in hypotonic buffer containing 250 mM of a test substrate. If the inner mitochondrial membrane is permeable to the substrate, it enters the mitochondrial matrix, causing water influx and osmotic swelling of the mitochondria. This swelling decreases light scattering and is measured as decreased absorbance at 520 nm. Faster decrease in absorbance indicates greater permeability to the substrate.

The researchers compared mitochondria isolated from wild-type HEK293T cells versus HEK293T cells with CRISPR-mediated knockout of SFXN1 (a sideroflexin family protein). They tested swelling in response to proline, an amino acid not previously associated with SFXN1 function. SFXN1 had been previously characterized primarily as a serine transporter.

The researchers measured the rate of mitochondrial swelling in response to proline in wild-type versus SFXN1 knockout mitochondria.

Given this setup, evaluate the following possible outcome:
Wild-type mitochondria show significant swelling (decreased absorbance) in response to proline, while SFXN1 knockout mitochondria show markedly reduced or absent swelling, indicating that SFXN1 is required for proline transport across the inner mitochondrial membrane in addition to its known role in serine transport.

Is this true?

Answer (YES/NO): YES